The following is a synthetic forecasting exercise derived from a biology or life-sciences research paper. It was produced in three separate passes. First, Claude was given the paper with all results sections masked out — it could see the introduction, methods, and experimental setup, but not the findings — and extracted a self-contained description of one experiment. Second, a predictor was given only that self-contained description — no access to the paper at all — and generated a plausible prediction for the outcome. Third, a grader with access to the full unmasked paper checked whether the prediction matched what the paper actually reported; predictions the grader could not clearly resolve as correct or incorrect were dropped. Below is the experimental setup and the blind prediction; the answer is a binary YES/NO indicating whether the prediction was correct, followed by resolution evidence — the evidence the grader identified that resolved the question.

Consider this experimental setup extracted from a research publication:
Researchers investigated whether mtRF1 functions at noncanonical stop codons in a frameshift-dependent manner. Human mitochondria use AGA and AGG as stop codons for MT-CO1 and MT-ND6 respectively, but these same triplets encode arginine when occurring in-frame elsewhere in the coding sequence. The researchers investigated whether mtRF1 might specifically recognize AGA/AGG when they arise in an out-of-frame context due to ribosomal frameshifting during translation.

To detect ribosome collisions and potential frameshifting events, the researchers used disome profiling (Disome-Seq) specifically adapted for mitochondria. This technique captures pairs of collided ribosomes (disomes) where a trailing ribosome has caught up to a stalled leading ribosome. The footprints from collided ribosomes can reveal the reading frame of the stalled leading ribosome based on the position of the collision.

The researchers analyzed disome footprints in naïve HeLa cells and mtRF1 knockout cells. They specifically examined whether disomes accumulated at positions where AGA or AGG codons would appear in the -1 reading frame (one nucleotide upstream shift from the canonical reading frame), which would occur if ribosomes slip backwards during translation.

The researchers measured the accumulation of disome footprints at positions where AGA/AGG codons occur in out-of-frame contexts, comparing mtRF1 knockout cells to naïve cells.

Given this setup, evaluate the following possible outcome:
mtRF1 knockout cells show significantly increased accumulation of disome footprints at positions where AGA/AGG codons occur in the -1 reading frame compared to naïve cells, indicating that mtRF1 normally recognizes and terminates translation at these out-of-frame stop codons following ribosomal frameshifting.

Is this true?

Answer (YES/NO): YES